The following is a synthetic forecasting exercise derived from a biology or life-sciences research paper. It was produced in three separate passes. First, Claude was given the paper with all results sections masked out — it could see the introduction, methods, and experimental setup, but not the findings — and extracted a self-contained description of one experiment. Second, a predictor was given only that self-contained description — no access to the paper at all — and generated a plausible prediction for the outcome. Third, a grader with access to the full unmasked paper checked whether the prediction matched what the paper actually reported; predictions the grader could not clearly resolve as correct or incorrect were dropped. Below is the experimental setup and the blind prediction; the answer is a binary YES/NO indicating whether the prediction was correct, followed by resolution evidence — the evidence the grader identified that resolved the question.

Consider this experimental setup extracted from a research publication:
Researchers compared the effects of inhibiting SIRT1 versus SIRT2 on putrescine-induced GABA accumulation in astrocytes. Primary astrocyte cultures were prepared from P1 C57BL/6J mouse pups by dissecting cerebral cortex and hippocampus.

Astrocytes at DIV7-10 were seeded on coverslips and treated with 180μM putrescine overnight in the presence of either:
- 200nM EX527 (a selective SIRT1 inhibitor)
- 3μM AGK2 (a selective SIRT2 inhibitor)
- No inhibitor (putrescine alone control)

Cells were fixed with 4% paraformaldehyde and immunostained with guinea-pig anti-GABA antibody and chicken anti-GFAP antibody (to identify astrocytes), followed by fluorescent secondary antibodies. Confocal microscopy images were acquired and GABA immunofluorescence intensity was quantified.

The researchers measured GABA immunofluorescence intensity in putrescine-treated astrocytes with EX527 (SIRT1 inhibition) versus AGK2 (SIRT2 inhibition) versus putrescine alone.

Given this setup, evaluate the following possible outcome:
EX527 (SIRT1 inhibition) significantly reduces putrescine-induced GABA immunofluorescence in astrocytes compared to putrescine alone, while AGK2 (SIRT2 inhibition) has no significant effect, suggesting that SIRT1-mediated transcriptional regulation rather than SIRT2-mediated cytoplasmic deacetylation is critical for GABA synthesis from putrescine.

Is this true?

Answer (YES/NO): NO